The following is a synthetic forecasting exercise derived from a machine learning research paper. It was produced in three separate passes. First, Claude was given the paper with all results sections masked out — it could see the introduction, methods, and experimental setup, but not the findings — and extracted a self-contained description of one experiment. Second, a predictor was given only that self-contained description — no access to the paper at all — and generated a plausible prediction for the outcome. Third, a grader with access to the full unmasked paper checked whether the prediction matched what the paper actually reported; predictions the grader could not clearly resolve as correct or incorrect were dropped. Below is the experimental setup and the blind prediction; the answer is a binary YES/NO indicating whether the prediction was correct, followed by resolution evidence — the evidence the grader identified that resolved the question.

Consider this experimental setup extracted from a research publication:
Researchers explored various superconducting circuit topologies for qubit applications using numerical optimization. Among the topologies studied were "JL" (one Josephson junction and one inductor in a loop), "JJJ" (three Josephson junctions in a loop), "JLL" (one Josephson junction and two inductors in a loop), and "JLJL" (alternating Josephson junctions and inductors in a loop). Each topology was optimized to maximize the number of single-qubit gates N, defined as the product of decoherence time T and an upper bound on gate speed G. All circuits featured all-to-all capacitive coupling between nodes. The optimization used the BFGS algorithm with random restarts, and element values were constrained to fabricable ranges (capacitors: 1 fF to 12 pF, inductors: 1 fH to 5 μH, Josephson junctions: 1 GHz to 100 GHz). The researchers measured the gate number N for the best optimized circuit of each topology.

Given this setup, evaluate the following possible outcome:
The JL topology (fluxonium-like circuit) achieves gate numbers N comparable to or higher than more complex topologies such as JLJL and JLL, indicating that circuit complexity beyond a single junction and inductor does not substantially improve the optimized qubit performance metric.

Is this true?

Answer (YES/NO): YES